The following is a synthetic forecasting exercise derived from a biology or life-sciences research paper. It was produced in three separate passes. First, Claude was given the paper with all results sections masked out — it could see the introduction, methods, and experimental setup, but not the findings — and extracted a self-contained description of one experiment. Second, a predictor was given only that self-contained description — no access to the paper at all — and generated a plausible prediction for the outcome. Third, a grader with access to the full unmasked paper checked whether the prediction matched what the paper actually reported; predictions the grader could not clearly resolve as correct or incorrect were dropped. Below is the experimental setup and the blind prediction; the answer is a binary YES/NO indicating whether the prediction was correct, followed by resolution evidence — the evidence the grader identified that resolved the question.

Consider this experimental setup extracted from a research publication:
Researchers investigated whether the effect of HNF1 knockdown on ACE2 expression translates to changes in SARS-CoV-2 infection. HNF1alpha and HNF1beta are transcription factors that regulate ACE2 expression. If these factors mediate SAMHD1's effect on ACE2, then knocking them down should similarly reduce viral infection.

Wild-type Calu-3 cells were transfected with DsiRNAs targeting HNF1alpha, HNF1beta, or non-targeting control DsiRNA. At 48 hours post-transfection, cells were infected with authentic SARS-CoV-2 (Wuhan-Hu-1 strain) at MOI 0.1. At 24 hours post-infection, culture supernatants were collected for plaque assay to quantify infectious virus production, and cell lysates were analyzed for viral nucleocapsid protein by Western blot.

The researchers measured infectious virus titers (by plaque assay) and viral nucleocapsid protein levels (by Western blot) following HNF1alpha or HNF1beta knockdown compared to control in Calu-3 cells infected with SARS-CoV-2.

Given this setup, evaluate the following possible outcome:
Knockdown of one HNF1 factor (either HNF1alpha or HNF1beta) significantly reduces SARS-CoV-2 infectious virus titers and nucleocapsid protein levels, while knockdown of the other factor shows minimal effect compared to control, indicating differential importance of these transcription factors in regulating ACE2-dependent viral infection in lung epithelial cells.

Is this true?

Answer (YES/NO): NO